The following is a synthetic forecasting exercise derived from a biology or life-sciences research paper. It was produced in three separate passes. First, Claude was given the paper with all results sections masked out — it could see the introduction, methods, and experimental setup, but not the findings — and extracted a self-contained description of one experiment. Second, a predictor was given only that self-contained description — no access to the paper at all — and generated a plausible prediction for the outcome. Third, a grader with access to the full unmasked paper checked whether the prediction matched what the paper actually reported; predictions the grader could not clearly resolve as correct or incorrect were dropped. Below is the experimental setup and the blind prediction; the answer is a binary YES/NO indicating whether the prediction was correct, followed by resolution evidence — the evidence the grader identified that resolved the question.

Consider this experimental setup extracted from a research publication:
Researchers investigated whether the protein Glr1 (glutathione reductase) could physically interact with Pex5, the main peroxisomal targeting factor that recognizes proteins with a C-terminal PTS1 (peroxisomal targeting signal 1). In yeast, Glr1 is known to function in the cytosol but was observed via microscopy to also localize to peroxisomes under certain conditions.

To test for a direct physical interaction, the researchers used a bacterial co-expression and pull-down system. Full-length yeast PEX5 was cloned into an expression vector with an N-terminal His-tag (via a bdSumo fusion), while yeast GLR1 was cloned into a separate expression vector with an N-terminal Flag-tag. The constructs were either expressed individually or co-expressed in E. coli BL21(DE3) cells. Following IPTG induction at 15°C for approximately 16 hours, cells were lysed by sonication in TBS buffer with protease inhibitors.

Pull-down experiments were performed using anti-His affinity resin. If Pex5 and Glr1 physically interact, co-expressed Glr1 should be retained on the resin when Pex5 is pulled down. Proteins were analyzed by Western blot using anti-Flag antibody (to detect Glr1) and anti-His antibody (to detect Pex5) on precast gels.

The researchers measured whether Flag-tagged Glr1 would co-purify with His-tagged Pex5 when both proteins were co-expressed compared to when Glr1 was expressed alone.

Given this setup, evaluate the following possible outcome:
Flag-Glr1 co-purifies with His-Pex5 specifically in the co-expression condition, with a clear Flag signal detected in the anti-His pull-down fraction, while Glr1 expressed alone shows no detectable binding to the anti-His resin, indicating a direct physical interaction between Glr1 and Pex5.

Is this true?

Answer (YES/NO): YES